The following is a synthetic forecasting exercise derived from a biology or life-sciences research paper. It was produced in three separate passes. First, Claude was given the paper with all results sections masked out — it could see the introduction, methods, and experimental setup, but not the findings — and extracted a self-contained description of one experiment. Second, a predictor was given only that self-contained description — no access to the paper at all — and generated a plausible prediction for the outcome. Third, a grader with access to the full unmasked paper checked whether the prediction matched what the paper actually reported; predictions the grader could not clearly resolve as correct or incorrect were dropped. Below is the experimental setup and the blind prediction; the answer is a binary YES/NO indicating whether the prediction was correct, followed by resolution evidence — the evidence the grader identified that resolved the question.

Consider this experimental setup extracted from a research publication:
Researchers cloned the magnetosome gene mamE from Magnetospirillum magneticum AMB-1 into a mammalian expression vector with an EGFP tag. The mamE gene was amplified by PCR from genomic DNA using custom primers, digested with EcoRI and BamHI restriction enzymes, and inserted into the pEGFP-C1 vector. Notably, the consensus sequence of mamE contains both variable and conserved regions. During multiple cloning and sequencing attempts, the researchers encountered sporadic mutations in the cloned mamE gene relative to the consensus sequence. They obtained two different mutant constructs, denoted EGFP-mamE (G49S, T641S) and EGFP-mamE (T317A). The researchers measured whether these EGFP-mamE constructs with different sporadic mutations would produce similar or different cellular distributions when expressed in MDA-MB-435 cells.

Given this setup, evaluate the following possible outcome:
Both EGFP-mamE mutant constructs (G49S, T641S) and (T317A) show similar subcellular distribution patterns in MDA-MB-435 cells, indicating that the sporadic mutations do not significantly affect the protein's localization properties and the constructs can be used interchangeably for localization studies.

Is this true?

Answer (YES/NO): YES